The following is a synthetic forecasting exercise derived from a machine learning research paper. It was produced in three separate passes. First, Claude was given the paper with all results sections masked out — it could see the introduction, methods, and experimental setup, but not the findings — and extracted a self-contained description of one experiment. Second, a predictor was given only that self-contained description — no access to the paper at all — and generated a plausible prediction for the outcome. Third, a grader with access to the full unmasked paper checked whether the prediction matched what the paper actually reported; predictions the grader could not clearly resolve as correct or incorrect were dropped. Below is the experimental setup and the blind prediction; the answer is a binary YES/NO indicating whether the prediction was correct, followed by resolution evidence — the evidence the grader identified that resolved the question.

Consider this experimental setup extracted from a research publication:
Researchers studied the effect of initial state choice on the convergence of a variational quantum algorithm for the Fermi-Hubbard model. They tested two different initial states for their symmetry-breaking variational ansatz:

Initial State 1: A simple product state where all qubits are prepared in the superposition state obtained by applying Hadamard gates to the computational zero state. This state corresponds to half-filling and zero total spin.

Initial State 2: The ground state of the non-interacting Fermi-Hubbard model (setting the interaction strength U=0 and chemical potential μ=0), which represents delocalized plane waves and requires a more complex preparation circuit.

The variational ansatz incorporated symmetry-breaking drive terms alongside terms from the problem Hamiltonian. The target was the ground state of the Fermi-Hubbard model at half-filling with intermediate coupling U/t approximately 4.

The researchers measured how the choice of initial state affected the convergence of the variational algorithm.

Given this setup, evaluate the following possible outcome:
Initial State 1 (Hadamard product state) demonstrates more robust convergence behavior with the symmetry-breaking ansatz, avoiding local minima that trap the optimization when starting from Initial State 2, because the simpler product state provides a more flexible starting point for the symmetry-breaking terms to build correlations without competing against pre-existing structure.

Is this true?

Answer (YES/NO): NO